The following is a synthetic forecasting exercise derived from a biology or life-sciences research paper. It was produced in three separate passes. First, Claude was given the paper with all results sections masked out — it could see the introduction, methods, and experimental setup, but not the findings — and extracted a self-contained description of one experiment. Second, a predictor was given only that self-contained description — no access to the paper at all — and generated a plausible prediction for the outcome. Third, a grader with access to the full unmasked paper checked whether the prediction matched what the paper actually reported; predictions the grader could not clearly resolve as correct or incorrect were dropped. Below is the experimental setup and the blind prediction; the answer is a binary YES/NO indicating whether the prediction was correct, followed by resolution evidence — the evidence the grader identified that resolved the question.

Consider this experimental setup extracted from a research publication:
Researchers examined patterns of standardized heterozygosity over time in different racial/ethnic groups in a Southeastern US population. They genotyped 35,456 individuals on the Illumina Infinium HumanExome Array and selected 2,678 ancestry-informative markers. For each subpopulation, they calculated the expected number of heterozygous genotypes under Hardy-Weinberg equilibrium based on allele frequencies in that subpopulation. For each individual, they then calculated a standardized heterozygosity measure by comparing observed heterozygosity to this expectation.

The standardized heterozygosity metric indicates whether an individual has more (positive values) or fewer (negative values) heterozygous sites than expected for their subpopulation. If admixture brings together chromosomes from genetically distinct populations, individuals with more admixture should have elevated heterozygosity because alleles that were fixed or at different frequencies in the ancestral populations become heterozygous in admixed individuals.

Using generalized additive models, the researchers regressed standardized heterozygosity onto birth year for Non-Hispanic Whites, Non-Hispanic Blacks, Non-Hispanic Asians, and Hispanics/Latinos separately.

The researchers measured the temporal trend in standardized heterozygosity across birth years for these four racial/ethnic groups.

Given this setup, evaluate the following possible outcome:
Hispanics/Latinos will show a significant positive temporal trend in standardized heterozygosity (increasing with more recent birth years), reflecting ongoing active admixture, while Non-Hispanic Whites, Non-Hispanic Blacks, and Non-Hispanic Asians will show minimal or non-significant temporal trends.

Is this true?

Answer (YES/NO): NO